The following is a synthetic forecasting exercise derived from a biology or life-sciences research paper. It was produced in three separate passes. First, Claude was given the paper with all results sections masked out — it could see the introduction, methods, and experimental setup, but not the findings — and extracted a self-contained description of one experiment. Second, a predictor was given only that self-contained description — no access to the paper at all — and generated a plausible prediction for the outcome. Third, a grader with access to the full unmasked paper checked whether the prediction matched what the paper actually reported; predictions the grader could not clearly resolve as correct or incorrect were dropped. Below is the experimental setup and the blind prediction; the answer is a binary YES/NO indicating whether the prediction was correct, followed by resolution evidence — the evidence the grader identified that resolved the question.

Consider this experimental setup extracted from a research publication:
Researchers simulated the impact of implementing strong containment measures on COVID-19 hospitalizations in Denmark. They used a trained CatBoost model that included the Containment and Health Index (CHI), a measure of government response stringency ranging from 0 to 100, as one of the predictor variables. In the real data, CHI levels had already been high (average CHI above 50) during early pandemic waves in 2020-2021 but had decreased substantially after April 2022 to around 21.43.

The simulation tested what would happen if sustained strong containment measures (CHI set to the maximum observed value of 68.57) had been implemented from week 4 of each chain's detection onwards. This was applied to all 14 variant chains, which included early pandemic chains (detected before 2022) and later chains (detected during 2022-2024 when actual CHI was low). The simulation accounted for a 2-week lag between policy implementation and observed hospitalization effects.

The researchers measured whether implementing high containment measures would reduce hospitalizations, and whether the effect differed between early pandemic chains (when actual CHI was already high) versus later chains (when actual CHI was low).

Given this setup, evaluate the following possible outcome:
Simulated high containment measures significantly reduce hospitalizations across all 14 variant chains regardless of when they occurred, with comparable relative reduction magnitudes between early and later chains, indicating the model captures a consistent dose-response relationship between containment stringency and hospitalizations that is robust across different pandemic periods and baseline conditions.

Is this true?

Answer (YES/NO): NO